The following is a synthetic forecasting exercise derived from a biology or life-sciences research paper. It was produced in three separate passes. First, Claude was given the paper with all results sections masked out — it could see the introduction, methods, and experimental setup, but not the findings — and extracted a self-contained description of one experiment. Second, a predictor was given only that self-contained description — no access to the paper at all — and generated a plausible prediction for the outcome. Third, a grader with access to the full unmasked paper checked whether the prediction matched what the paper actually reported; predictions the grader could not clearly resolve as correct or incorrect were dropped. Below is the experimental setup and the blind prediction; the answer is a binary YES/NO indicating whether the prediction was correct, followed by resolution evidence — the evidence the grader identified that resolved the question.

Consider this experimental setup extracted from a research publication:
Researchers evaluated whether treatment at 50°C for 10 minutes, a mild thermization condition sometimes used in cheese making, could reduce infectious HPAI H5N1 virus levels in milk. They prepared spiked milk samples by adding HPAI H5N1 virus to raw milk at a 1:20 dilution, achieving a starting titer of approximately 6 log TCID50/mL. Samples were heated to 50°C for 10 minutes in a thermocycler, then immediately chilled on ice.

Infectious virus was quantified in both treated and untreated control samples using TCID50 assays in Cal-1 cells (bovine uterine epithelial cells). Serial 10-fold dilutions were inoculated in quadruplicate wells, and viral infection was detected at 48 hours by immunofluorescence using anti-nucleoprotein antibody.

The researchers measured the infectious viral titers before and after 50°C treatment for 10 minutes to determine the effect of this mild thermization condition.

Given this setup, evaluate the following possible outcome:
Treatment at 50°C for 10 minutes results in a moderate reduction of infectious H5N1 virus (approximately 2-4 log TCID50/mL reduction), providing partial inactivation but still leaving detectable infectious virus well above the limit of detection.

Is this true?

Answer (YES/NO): NO